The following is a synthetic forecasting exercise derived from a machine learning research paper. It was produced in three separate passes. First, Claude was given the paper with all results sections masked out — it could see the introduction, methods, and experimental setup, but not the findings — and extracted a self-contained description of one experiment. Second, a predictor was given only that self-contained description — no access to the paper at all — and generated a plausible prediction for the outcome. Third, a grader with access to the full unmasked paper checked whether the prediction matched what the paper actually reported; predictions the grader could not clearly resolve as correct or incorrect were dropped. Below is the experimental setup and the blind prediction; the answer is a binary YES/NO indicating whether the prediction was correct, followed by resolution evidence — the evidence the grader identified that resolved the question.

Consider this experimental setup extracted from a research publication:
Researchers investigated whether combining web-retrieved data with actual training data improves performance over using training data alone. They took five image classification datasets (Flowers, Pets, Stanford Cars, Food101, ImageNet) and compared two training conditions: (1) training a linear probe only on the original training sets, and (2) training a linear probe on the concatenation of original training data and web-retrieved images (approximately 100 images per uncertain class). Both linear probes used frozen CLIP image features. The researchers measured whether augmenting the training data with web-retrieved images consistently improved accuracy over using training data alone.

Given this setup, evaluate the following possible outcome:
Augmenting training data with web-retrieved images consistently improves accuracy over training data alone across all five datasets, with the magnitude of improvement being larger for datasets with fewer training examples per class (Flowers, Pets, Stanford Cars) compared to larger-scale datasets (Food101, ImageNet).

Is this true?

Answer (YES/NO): NO